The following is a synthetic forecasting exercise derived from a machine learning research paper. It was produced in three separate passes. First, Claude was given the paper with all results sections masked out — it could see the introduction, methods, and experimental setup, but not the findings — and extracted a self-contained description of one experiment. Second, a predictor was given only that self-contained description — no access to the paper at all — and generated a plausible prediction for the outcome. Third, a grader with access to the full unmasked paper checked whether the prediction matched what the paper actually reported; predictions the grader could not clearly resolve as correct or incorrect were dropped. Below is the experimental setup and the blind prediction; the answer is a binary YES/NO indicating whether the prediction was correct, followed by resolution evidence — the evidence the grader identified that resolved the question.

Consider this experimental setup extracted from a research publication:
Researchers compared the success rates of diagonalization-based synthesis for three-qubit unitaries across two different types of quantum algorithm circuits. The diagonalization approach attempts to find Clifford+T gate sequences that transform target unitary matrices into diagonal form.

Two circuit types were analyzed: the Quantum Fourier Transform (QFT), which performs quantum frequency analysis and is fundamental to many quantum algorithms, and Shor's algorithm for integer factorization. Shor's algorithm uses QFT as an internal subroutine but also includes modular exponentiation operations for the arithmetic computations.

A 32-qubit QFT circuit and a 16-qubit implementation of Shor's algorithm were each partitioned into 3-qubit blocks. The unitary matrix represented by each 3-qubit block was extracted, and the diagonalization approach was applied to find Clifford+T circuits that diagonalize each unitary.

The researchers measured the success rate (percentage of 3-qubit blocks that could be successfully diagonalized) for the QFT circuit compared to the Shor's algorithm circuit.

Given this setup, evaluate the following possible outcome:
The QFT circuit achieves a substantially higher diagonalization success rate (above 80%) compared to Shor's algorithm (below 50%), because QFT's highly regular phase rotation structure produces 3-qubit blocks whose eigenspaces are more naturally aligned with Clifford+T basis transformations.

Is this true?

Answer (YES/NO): YES